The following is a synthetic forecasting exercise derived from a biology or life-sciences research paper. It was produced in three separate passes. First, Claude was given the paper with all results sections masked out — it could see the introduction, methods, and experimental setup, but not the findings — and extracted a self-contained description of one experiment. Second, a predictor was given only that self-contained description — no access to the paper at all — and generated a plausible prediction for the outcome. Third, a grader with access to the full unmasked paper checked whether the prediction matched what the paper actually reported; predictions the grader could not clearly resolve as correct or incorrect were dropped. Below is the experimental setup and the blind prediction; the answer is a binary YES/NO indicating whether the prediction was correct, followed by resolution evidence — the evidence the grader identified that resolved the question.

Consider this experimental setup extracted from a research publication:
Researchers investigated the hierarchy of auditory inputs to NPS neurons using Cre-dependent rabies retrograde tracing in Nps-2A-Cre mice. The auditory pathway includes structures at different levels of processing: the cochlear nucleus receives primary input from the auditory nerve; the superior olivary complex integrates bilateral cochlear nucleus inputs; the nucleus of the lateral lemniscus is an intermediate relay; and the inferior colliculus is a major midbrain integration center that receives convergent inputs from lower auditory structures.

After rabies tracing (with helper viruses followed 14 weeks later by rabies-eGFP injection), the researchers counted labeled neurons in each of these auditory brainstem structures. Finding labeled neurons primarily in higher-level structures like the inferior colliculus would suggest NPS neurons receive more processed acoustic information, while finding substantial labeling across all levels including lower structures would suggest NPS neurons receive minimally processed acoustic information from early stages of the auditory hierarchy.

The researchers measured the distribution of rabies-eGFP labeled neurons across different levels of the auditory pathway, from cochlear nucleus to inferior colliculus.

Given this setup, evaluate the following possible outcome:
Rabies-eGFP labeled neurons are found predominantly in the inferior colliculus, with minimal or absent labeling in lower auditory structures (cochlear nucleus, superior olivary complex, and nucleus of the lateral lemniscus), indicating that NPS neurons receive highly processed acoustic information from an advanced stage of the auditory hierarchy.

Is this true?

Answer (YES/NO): NO